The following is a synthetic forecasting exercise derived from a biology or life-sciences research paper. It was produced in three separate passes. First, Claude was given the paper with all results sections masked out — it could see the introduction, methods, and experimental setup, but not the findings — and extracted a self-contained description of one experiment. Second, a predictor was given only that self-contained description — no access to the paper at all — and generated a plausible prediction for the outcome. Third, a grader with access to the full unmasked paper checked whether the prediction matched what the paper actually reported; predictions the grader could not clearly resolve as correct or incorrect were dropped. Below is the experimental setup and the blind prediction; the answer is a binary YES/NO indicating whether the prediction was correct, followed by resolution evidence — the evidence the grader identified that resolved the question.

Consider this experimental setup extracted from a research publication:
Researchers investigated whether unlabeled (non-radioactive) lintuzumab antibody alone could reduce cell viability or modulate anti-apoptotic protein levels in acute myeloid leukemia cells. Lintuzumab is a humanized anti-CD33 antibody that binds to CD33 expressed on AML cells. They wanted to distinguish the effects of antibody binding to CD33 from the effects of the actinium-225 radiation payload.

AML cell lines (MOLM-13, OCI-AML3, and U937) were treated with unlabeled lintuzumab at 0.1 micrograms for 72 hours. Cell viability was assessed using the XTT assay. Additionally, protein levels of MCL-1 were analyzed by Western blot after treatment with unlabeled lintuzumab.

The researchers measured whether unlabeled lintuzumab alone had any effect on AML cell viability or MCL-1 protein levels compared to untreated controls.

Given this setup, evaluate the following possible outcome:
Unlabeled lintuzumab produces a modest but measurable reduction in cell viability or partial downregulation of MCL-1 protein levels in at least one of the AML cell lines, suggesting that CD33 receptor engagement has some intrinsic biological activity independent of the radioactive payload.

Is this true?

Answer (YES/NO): NO